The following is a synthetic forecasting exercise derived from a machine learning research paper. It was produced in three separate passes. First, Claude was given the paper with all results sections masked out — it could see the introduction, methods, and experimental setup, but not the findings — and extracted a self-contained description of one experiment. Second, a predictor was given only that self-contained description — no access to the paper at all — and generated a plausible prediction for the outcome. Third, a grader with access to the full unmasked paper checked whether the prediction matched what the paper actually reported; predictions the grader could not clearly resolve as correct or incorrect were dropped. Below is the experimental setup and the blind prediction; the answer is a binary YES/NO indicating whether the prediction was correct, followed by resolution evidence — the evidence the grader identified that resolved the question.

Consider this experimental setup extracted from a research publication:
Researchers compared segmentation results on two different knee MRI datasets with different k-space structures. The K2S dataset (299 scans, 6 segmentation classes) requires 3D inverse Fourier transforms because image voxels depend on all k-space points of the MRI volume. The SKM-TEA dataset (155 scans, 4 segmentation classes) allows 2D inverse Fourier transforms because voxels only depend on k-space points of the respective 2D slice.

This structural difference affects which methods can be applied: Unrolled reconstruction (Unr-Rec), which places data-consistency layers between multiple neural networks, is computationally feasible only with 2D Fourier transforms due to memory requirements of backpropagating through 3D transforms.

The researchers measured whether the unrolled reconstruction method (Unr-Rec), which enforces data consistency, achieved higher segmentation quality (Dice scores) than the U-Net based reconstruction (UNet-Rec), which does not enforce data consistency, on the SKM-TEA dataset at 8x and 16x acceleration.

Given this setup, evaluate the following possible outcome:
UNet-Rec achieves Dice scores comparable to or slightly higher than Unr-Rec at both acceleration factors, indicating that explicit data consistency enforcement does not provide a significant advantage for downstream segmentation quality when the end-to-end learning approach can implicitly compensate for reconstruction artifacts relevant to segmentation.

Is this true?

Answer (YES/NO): NO